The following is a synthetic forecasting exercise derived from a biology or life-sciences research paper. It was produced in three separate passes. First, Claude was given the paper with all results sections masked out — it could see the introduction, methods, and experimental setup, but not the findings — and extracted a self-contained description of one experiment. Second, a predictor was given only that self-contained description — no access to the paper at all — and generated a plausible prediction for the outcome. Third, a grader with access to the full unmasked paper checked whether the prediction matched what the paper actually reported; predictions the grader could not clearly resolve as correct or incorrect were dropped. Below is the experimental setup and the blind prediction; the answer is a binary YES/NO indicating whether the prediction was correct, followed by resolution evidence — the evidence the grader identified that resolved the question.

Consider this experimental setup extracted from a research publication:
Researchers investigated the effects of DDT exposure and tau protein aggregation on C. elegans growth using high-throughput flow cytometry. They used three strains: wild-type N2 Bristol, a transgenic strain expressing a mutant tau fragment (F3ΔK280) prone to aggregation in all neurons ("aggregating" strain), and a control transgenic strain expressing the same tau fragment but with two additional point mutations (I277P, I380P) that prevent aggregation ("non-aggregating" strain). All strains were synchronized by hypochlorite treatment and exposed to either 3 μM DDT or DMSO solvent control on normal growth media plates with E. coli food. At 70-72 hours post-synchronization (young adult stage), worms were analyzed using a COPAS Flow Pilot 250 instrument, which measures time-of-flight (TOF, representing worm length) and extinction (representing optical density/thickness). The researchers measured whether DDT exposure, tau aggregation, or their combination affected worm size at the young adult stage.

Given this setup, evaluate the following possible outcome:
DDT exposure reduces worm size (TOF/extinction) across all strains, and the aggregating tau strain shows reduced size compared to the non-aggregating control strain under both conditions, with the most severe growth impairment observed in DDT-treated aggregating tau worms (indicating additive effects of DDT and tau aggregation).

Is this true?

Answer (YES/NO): YES